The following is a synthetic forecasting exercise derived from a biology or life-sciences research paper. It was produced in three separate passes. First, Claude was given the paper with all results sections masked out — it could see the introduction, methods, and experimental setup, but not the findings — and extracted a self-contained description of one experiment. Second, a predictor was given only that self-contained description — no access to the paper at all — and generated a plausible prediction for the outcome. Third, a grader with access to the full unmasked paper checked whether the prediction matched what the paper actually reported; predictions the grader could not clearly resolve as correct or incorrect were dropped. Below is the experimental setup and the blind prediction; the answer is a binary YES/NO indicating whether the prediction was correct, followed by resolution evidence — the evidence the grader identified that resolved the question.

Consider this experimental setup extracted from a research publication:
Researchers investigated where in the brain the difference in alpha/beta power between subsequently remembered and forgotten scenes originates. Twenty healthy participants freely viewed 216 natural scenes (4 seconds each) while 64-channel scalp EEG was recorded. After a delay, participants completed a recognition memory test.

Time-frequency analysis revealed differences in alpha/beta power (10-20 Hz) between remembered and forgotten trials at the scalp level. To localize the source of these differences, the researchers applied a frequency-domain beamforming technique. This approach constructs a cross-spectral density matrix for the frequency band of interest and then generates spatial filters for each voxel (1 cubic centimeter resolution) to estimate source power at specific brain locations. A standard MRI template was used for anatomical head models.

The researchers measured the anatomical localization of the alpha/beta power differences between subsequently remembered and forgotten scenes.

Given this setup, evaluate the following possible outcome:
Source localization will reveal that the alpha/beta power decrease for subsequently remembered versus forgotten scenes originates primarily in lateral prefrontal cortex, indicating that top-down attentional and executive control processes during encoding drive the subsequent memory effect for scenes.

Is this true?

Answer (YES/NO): NO